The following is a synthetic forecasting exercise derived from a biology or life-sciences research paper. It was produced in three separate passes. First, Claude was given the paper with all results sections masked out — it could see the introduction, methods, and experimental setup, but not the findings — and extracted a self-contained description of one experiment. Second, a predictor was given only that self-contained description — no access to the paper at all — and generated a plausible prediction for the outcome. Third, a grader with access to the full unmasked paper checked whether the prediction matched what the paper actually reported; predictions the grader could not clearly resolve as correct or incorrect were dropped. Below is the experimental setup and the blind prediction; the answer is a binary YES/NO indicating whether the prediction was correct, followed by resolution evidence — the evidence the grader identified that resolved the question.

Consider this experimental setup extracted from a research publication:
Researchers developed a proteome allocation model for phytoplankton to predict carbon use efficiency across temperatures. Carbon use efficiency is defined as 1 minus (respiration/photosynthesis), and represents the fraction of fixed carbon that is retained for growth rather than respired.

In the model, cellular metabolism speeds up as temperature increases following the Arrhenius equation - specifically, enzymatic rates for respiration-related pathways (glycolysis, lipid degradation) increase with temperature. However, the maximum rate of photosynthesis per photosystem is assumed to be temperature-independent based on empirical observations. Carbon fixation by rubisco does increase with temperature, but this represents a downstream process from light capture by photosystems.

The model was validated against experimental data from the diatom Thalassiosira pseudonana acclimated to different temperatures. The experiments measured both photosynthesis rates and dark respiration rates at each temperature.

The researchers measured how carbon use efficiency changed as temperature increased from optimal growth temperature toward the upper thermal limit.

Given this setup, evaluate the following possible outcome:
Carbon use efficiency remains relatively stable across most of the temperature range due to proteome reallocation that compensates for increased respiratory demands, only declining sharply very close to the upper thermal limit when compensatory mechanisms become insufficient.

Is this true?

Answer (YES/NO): NO